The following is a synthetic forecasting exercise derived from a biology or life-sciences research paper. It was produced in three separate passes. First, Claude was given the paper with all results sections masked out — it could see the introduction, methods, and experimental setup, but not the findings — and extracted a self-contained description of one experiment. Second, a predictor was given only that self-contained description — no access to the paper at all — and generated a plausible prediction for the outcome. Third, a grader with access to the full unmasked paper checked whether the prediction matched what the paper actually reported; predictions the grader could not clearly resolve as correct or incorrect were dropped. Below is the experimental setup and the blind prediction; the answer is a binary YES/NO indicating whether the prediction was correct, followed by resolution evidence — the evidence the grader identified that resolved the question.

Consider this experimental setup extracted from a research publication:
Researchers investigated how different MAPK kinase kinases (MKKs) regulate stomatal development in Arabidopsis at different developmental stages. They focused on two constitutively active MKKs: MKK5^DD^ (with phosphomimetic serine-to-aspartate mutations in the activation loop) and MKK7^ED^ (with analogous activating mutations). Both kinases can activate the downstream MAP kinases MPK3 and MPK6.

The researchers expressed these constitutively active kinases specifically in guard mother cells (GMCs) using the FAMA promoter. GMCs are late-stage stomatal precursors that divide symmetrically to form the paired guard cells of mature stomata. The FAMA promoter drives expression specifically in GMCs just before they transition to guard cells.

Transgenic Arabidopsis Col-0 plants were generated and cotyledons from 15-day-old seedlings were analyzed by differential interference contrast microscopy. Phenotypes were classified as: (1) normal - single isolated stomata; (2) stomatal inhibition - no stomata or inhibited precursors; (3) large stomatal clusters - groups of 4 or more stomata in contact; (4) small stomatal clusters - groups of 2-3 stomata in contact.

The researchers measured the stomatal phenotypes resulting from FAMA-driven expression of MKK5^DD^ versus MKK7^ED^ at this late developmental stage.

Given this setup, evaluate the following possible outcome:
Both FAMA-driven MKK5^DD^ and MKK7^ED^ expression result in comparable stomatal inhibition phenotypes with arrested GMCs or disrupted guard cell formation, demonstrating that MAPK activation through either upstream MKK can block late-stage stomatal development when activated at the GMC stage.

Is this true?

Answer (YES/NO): NO